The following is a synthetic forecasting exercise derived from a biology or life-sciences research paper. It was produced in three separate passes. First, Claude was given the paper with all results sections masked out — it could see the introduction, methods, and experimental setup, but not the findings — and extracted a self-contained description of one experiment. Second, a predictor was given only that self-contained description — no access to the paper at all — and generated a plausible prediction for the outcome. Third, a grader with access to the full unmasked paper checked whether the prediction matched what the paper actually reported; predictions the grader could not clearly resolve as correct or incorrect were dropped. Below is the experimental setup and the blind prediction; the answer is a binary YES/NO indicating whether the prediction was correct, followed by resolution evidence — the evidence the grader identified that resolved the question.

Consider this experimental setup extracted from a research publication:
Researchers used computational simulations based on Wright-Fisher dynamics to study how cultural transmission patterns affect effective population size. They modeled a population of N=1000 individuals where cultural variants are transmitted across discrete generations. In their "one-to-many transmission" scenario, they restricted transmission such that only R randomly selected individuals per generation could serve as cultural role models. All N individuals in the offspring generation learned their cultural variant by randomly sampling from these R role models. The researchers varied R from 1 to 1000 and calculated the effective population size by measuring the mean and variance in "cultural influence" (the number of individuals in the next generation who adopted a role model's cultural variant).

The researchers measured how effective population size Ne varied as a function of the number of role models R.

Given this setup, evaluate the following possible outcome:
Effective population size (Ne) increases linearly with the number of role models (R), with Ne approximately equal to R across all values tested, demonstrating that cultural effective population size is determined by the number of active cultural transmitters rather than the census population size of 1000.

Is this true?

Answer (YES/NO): YES